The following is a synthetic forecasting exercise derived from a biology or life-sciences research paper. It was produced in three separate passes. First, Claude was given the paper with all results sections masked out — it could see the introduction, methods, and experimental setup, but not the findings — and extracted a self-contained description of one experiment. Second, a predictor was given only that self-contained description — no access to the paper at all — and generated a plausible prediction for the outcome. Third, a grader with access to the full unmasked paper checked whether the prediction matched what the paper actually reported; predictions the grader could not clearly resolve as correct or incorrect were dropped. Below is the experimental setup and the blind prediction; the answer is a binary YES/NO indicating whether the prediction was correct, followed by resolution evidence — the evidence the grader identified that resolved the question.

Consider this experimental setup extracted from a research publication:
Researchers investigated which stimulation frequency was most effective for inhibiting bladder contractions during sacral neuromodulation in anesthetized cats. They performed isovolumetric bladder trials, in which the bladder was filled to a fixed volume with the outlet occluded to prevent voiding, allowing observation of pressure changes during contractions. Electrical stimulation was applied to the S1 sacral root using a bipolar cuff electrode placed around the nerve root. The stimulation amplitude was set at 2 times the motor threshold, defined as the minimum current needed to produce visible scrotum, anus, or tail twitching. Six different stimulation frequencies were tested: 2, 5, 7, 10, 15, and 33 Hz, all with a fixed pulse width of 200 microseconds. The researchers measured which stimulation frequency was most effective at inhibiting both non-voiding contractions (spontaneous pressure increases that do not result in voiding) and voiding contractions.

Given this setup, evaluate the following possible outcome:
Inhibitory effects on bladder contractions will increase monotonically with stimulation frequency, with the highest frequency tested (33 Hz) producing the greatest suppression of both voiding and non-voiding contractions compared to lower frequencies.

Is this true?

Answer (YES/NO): NO